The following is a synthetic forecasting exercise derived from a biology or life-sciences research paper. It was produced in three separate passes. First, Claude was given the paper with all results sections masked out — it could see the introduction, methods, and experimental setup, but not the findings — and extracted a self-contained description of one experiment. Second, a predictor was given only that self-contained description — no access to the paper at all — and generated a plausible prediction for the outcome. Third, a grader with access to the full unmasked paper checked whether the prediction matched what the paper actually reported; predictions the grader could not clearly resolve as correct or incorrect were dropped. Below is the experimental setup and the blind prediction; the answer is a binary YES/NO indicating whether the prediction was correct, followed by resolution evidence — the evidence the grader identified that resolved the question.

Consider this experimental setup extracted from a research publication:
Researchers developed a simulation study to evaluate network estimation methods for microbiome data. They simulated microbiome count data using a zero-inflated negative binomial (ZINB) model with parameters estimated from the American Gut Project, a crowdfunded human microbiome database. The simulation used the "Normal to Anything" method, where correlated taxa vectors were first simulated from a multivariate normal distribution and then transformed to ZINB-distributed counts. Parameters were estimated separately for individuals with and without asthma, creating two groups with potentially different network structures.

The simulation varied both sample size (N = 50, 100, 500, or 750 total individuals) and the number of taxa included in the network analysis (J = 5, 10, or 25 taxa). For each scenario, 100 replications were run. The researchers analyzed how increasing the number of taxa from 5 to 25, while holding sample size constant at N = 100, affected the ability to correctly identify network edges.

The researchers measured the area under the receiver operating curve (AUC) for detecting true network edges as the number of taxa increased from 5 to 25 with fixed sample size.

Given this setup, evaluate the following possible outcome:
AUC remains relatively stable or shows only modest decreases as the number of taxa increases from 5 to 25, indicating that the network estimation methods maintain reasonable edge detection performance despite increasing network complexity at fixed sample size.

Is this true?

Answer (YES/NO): NO